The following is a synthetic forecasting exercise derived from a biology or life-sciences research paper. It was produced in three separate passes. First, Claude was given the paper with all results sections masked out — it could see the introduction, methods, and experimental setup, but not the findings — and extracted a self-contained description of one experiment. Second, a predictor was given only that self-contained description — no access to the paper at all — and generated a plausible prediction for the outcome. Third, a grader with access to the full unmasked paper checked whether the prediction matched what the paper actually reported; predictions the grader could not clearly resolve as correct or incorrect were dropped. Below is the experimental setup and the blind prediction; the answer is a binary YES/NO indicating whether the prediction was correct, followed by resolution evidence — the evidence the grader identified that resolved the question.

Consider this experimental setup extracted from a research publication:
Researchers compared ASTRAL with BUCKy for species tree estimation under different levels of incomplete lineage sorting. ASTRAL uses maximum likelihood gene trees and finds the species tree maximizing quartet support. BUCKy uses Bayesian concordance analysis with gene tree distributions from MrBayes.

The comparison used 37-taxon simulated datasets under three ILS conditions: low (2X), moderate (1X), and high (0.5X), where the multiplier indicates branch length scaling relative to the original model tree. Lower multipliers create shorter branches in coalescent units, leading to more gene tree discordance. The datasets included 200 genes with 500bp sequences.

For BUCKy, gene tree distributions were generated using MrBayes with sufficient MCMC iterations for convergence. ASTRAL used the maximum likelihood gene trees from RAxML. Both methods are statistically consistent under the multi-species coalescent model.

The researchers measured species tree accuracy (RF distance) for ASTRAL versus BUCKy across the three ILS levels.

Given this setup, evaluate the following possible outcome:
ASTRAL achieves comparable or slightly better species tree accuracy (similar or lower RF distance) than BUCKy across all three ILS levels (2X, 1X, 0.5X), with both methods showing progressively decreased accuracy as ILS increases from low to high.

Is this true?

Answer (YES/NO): NO